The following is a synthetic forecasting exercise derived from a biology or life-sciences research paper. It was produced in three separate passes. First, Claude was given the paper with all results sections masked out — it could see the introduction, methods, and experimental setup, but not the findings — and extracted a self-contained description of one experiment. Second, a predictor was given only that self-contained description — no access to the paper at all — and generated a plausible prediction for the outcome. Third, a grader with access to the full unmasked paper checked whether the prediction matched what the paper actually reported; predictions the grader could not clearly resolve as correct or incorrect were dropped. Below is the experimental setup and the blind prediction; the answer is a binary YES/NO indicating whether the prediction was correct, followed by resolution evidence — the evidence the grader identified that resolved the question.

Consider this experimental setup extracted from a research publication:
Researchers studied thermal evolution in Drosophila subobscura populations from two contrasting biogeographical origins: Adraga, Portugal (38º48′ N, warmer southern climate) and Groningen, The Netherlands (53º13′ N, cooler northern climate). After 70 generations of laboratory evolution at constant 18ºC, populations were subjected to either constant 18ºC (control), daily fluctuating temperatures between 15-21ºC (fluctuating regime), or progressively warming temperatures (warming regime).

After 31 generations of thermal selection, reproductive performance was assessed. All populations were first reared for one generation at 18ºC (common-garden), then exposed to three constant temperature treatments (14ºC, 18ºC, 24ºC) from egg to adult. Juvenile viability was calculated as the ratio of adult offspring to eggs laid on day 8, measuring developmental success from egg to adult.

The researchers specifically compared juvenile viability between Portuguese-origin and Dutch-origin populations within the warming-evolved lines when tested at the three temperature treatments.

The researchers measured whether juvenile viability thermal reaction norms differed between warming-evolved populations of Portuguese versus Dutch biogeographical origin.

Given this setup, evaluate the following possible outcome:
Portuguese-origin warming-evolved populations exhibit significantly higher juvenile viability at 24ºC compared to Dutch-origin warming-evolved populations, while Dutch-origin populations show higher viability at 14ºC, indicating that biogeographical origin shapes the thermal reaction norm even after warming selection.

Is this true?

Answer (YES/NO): NO